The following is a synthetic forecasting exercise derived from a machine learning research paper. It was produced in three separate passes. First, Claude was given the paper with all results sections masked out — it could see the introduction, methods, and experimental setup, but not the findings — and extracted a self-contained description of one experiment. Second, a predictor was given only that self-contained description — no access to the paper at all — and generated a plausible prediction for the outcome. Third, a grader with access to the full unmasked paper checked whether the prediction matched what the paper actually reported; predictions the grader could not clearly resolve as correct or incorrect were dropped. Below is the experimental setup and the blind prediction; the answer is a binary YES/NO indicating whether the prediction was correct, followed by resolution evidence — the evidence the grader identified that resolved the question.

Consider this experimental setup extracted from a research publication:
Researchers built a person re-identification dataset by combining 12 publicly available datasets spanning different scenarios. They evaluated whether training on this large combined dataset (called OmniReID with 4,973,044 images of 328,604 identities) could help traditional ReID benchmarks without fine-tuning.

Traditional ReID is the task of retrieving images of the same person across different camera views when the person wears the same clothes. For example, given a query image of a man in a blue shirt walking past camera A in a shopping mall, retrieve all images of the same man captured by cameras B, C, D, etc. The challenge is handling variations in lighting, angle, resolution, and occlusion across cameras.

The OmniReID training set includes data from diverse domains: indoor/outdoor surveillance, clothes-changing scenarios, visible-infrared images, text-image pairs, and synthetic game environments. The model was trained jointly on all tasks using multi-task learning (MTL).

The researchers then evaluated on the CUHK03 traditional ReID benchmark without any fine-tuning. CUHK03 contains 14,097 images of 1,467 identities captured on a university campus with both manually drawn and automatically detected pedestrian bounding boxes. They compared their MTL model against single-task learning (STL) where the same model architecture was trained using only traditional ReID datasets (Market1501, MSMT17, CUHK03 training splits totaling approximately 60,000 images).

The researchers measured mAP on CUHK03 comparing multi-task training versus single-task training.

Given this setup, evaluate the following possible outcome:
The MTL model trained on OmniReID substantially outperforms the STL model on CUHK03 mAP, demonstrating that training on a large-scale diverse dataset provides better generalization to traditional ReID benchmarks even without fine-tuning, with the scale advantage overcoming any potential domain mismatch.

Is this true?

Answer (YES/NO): NO